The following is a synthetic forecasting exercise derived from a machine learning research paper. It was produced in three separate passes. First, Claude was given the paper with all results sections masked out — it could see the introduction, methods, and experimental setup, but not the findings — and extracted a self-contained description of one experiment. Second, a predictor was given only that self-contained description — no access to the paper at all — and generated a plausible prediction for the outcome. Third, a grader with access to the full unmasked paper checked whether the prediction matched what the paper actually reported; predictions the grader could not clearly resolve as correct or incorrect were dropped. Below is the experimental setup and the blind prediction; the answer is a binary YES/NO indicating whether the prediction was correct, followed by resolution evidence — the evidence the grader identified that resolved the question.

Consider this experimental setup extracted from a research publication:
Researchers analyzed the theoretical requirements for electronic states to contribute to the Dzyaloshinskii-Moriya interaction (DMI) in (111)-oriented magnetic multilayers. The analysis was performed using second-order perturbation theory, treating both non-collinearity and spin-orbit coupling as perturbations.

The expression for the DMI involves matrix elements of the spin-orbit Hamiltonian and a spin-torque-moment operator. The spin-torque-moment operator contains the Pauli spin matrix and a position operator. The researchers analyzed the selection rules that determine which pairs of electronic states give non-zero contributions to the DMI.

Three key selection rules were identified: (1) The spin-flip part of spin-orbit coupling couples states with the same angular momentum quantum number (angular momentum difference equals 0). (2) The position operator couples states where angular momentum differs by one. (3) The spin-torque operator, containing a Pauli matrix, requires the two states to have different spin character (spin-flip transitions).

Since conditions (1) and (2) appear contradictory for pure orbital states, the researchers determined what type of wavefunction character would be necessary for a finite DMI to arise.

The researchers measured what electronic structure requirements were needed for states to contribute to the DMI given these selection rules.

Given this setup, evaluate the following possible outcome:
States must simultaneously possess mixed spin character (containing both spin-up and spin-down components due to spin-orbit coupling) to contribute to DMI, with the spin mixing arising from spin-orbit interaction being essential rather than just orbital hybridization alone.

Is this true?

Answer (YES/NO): NO